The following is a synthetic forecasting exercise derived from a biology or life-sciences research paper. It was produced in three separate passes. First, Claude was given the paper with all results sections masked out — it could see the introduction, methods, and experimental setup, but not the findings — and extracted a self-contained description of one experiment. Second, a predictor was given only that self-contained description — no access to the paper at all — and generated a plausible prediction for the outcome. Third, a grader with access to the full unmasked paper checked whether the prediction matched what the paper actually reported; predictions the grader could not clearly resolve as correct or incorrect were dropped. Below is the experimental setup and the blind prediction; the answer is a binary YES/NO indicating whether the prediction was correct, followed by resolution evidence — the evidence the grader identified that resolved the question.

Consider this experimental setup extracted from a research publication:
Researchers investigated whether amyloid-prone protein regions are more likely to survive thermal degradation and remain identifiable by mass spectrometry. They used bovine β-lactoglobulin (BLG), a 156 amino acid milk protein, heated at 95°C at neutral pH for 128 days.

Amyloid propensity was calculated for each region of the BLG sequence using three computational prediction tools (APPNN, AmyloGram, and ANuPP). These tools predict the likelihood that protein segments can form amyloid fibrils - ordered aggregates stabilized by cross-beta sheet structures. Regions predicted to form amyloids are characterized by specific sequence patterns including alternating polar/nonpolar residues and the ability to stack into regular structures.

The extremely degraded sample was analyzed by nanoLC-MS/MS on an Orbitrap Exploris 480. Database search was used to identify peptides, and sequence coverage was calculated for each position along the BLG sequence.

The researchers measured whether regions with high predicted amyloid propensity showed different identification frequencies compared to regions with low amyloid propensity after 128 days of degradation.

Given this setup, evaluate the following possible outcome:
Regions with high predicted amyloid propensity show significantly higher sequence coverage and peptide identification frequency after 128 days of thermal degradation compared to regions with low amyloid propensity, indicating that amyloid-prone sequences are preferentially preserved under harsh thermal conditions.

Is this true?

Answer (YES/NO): NO